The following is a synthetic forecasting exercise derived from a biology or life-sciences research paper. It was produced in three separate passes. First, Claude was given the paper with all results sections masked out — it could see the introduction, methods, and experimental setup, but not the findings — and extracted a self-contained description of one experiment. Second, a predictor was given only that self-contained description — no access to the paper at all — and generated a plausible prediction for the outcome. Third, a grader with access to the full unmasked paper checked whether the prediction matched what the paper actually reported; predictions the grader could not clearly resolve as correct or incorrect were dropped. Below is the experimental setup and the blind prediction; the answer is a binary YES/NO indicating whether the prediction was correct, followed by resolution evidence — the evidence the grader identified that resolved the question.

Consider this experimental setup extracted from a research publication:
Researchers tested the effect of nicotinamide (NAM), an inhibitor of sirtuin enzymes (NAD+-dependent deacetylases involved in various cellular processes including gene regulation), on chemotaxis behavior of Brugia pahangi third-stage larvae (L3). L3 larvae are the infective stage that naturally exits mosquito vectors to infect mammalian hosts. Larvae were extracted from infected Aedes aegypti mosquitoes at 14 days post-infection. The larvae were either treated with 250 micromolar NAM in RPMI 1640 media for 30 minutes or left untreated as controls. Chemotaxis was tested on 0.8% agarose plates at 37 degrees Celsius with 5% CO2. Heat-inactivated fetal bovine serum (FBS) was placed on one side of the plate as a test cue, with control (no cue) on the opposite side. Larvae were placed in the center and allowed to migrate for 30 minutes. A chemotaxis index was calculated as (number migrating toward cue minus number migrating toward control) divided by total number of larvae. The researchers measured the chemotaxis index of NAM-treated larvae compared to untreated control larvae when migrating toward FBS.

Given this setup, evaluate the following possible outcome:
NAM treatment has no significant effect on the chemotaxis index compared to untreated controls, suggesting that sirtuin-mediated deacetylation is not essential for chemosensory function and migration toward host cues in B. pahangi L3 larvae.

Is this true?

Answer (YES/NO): NO